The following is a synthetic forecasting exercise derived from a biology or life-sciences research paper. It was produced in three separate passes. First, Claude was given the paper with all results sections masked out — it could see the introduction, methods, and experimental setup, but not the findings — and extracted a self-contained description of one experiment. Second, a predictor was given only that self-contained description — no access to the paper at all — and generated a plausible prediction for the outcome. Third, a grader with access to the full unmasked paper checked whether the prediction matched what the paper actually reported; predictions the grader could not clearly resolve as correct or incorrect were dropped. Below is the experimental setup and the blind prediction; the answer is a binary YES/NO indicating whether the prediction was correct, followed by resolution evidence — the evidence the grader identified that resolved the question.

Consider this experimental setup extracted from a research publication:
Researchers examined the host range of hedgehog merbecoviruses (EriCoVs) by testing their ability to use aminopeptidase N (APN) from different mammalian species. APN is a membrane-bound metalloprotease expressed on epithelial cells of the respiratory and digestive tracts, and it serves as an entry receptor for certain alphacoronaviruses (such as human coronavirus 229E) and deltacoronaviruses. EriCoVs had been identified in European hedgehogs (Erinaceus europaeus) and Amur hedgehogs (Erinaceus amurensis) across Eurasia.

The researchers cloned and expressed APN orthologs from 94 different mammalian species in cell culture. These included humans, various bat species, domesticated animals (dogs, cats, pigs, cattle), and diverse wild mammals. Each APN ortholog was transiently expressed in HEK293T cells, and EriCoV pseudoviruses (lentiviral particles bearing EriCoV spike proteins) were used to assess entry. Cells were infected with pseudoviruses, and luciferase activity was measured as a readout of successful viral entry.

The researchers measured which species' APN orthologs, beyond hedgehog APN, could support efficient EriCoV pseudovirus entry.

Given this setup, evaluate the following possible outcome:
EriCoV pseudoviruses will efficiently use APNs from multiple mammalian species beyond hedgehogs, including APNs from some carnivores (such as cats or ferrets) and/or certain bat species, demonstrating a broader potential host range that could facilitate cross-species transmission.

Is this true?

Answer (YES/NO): NO